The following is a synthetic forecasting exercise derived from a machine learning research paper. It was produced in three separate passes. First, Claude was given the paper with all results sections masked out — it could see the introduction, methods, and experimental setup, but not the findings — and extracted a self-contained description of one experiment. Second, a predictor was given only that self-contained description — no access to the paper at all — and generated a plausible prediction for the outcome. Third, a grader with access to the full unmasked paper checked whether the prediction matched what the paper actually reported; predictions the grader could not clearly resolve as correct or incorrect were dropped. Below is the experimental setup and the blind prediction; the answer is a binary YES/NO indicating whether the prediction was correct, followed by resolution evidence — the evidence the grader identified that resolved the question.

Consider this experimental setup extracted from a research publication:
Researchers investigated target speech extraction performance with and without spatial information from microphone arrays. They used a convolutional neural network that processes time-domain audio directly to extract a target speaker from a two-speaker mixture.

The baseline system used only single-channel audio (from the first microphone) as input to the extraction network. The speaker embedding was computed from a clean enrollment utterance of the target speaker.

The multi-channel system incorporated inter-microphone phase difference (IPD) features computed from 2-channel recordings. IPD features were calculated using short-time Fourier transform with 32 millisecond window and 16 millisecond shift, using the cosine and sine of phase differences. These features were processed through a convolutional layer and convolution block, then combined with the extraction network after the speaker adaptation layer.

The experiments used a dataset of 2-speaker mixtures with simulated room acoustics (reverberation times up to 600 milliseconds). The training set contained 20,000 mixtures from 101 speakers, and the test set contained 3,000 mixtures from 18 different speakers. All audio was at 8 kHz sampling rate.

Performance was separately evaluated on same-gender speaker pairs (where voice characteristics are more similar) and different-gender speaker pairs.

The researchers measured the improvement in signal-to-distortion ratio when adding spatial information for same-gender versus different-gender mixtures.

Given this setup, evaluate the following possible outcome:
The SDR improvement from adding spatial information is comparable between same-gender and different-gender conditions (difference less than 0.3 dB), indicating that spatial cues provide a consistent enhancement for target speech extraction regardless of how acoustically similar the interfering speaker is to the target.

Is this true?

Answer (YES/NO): NO